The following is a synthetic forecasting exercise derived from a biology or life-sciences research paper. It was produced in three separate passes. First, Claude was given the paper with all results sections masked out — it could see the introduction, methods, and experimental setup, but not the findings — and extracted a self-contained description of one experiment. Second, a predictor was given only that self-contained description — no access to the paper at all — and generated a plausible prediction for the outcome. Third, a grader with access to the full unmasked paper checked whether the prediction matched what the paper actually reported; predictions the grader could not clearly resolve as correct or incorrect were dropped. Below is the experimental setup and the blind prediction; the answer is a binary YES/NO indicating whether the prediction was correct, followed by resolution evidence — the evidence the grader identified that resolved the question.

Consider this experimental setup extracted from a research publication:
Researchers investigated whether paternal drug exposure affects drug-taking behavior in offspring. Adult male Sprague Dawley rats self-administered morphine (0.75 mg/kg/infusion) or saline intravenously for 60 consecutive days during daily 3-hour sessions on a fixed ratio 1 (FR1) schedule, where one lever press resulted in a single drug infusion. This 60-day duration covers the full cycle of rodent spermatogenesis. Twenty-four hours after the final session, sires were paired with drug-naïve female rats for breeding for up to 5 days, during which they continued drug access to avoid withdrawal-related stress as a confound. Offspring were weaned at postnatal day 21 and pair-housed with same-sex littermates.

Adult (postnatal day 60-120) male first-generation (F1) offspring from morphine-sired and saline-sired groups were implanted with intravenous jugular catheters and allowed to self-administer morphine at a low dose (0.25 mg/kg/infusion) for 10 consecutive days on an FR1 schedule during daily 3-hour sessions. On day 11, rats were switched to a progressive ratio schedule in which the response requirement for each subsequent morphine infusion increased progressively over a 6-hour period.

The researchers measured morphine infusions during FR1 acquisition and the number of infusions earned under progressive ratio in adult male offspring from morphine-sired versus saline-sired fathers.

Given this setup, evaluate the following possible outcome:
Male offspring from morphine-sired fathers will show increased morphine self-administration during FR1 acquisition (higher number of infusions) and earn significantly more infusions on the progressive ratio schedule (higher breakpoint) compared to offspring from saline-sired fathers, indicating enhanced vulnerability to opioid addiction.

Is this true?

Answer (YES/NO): YES